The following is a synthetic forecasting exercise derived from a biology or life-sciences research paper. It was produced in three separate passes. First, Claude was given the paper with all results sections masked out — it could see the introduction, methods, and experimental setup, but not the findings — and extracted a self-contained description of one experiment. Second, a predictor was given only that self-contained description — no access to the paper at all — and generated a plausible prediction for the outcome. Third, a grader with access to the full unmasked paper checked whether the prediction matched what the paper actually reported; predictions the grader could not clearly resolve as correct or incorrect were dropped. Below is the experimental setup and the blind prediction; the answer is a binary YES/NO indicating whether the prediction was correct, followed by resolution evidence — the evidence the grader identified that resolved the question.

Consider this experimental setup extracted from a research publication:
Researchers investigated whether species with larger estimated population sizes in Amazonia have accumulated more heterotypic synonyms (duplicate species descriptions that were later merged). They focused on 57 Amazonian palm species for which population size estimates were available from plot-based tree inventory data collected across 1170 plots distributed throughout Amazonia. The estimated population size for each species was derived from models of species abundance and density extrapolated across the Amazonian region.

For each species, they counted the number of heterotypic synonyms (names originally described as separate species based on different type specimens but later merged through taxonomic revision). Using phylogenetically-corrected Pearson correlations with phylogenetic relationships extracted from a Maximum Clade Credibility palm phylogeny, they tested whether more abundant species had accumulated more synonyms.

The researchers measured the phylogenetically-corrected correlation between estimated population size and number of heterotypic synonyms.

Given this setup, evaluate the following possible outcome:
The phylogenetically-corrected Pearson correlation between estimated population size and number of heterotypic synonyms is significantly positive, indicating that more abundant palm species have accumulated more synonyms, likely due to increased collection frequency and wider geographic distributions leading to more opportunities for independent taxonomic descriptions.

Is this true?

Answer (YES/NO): YES